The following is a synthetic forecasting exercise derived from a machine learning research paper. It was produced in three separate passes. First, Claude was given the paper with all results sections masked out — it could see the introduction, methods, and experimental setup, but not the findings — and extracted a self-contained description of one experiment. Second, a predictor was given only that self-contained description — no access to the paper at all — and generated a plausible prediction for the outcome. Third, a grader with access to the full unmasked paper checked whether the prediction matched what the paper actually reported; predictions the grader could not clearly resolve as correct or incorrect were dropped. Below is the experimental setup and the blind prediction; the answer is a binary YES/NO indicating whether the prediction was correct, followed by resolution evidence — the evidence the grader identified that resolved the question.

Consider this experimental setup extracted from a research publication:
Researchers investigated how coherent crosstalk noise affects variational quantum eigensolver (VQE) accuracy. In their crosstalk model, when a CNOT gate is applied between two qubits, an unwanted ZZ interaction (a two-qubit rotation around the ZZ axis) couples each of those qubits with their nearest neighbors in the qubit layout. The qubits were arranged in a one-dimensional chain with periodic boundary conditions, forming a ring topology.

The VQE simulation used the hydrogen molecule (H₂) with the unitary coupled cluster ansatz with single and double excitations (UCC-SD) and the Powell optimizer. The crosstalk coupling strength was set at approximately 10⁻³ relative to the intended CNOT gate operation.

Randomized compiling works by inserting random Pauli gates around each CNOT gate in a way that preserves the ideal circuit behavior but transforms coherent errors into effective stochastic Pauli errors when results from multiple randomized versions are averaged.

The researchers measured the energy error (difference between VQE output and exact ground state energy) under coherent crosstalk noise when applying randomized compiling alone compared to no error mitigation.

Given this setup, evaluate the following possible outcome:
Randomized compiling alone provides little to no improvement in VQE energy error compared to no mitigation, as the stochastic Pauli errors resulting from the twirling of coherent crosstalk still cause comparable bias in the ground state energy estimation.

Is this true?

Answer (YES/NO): YES